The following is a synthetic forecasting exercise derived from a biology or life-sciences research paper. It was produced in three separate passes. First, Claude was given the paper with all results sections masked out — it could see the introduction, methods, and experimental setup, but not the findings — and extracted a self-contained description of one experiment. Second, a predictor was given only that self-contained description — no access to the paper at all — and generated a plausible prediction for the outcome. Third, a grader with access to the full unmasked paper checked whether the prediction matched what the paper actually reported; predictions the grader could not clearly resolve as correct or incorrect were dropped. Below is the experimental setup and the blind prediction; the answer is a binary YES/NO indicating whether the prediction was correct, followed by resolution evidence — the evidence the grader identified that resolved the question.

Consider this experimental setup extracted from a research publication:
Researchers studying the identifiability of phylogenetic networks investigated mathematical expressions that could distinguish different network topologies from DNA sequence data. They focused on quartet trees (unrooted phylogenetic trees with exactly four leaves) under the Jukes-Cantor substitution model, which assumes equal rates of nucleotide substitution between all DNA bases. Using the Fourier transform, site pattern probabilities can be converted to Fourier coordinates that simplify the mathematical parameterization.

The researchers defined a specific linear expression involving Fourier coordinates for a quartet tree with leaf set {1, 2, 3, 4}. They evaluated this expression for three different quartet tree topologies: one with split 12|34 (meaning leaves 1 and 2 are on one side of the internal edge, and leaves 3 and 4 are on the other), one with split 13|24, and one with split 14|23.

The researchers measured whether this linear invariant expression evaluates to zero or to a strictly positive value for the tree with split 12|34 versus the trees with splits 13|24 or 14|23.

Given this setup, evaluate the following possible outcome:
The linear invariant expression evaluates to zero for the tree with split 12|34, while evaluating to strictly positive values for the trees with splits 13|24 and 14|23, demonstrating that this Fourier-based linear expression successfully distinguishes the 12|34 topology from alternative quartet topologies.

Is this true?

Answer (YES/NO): YES